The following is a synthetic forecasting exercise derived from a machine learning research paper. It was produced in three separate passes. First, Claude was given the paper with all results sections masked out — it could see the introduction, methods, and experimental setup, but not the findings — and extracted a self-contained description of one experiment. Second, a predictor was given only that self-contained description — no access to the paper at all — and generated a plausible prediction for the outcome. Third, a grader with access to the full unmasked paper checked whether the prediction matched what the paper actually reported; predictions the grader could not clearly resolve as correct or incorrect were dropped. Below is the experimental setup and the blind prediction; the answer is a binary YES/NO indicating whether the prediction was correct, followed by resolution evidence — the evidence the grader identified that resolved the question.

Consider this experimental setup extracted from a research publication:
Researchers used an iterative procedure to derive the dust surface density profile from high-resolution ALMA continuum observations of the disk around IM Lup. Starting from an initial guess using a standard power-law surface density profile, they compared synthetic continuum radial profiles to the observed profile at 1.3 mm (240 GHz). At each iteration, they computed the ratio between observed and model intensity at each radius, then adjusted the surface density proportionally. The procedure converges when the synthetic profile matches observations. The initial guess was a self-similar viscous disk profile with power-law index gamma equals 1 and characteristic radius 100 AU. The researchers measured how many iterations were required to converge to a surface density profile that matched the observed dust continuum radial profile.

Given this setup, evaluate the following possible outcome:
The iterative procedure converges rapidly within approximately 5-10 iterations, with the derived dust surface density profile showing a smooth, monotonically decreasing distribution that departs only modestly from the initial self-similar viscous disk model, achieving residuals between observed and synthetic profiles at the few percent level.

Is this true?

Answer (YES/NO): NO